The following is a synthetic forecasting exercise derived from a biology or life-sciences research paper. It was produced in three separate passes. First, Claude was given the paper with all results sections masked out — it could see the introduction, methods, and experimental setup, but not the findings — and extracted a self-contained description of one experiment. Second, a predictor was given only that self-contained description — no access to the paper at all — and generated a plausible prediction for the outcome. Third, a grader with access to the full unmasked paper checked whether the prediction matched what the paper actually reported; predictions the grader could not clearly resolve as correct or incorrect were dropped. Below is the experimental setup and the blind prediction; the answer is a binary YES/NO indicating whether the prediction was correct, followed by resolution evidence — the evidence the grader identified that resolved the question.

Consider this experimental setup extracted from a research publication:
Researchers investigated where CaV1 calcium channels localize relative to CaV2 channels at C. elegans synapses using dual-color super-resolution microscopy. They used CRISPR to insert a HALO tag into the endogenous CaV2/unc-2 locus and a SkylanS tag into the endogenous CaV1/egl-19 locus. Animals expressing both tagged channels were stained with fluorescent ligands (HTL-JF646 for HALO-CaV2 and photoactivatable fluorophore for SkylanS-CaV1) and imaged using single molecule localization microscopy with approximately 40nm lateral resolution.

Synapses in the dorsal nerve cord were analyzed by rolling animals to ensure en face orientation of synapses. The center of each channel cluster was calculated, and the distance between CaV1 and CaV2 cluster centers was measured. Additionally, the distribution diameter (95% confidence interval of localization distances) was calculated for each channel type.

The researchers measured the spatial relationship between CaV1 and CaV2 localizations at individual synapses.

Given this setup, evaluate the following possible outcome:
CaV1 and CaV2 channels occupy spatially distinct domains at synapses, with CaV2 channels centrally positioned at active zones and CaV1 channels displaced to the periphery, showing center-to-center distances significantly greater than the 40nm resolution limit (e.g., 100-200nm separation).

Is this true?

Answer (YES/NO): YES